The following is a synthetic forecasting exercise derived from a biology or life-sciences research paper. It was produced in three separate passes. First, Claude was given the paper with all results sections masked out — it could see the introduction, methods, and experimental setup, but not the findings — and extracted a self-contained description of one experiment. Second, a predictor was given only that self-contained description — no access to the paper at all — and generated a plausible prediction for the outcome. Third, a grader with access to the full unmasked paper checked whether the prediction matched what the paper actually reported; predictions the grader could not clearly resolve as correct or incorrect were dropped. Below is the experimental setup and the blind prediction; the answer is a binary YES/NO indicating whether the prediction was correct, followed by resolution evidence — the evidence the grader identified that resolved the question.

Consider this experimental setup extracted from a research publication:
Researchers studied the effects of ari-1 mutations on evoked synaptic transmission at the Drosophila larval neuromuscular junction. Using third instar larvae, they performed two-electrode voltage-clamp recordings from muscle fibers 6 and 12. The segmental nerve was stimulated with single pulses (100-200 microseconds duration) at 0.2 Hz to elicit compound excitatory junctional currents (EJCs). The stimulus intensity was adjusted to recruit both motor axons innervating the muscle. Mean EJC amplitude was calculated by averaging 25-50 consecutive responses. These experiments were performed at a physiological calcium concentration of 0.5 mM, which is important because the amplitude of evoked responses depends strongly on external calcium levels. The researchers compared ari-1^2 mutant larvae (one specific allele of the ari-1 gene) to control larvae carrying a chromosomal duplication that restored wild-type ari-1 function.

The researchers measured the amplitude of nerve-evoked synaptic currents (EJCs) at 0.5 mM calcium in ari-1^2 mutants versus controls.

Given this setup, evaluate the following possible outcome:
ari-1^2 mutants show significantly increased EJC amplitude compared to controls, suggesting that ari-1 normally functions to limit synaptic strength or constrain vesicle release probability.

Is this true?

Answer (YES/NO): YES